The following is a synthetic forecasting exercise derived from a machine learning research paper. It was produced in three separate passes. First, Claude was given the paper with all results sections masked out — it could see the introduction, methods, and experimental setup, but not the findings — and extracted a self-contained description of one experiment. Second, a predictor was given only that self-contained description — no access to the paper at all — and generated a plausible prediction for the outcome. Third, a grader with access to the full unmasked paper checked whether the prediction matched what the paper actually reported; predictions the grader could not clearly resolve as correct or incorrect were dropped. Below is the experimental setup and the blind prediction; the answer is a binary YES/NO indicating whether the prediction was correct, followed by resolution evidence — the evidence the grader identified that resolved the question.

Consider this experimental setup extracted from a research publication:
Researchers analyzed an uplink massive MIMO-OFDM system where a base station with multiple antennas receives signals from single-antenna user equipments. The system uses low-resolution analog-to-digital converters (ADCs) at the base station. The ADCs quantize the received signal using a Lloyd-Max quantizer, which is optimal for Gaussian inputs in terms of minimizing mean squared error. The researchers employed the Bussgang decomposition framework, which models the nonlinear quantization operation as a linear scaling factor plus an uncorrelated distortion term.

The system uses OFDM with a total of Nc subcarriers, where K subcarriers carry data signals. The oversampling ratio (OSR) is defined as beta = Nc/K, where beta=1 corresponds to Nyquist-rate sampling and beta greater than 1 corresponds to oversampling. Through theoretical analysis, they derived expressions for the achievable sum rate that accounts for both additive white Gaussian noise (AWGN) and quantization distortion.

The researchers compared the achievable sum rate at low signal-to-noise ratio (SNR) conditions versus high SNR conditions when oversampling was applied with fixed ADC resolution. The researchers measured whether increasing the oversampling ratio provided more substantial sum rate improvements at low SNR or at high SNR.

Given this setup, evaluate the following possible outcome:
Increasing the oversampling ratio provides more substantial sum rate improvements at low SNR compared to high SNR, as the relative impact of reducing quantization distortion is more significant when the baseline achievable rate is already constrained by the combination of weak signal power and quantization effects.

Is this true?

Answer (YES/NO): NO